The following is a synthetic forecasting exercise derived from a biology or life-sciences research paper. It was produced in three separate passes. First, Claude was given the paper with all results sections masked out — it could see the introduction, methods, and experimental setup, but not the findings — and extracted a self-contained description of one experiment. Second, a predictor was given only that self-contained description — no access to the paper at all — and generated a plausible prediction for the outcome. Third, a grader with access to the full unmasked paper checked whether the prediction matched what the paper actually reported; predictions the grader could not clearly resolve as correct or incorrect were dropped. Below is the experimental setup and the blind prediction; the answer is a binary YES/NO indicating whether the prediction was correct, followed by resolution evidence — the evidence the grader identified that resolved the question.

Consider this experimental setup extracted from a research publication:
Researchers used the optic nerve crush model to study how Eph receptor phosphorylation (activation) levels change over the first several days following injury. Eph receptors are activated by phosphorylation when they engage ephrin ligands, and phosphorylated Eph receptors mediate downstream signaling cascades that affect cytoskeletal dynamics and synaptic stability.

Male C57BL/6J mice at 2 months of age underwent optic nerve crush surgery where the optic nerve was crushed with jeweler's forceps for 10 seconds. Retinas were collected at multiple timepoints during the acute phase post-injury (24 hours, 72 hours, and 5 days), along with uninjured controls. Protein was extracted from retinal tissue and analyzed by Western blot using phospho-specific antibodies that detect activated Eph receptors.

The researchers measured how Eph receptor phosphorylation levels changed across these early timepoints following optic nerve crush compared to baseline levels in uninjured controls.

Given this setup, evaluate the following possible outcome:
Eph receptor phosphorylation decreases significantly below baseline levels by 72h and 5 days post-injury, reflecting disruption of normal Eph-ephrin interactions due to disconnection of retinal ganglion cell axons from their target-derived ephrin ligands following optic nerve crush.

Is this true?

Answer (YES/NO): NO